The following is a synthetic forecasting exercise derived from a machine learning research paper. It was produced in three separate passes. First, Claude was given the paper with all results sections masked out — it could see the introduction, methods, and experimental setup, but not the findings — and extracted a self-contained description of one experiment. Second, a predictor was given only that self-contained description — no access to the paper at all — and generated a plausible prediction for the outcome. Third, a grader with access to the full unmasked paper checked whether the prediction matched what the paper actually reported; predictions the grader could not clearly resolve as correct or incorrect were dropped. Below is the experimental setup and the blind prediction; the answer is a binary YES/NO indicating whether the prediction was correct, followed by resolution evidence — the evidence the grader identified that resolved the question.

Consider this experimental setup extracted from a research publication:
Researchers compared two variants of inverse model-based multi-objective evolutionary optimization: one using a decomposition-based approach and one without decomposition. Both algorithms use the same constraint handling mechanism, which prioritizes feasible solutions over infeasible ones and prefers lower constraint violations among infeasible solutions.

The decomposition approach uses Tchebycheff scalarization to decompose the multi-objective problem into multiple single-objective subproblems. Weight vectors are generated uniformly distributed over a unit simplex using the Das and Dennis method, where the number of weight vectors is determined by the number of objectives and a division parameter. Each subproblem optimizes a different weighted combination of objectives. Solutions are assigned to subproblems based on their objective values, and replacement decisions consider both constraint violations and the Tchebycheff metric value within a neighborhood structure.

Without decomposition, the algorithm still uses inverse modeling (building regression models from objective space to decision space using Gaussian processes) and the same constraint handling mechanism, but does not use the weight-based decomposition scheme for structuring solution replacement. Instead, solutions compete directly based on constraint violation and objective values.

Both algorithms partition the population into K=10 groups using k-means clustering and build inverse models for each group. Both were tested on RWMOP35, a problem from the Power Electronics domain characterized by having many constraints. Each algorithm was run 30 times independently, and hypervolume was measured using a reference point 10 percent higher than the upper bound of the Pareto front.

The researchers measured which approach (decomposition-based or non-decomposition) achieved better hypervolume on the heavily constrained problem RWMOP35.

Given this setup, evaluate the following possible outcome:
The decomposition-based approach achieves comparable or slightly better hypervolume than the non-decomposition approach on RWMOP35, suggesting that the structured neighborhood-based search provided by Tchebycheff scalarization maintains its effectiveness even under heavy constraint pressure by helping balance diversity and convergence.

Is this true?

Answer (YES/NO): NO